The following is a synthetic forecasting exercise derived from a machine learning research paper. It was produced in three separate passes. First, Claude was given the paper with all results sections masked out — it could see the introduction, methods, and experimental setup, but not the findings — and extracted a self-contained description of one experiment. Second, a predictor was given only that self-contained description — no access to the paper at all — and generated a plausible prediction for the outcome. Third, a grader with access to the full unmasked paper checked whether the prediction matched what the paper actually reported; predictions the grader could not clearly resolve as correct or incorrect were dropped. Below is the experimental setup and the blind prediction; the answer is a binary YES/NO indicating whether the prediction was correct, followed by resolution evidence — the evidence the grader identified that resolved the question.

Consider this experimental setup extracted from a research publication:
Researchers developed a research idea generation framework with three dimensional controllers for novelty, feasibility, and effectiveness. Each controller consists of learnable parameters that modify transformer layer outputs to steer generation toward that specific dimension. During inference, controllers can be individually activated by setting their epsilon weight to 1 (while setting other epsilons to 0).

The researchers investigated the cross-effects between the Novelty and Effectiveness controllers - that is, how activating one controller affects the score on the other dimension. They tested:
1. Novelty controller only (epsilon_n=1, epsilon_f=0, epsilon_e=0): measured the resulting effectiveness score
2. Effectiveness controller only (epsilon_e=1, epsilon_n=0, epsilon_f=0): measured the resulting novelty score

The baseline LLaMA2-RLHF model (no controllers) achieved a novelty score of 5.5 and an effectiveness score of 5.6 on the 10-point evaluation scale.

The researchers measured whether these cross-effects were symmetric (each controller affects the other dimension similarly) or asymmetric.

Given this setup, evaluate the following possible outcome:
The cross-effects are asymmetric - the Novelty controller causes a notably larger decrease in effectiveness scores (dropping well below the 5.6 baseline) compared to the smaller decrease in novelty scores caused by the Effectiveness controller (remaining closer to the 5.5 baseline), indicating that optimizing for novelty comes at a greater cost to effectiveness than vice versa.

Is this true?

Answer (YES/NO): NO